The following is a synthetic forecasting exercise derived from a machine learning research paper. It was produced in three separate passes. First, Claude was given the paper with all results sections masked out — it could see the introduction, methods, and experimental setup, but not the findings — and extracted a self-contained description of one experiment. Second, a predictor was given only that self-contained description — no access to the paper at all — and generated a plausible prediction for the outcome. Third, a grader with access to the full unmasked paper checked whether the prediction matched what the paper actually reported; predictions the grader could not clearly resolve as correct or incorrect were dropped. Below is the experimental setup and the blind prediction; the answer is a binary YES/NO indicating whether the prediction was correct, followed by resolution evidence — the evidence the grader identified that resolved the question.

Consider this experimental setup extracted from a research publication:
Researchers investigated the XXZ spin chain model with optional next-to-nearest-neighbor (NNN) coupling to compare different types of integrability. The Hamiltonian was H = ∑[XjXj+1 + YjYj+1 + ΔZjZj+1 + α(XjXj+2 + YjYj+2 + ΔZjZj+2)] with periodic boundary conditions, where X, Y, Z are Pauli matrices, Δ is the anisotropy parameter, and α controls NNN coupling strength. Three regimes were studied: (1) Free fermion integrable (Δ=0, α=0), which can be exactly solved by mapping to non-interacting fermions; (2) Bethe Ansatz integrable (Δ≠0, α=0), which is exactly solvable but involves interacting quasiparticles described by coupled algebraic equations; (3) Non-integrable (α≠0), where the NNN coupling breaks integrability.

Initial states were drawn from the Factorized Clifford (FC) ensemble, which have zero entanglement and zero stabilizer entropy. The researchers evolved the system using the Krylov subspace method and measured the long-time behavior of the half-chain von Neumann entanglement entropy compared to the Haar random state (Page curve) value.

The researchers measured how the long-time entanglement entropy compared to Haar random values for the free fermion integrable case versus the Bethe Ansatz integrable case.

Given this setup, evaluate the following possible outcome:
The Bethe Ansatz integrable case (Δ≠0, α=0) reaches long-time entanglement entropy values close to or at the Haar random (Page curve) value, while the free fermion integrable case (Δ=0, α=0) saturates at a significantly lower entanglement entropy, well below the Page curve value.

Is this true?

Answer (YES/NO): YES